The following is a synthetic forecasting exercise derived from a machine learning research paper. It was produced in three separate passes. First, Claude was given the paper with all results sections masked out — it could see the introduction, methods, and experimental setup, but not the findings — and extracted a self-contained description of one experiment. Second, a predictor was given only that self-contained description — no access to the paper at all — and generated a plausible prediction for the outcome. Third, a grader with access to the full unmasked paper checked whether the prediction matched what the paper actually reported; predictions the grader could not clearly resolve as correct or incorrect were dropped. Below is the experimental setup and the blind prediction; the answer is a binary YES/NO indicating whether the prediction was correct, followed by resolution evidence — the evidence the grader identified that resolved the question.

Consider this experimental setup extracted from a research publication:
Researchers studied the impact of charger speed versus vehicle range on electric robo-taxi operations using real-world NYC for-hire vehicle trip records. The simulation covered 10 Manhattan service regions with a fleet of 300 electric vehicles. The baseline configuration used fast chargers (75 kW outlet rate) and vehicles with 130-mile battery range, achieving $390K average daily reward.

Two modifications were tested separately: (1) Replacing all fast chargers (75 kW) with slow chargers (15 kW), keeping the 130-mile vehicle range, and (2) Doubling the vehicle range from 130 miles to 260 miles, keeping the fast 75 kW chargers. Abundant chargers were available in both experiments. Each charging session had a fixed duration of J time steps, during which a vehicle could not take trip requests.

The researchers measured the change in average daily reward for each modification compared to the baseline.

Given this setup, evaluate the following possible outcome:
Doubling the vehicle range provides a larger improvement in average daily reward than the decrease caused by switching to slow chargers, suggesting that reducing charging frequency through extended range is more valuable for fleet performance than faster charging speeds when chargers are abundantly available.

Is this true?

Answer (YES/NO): NO